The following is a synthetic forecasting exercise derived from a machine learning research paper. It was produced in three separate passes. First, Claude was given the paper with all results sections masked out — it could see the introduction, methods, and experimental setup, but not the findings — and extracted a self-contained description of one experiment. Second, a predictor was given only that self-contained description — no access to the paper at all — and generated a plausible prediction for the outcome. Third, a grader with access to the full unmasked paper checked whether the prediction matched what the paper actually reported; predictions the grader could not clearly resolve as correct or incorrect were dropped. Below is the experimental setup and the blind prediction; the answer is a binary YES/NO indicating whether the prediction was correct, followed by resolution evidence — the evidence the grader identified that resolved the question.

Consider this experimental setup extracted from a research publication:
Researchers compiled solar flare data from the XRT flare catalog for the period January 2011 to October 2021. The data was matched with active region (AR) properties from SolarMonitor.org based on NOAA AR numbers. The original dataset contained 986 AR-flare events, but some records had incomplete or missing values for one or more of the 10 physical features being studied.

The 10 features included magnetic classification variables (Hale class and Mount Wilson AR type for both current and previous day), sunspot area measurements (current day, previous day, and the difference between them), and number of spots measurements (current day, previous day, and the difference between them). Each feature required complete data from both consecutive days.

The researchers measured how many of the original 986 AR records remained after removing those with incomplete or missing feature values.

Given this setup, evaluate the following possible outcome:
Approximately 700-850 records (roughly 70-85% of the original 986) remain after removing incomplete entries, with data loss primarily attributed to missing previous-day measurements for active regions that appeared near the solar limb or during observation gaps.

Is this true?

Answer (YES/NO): YES